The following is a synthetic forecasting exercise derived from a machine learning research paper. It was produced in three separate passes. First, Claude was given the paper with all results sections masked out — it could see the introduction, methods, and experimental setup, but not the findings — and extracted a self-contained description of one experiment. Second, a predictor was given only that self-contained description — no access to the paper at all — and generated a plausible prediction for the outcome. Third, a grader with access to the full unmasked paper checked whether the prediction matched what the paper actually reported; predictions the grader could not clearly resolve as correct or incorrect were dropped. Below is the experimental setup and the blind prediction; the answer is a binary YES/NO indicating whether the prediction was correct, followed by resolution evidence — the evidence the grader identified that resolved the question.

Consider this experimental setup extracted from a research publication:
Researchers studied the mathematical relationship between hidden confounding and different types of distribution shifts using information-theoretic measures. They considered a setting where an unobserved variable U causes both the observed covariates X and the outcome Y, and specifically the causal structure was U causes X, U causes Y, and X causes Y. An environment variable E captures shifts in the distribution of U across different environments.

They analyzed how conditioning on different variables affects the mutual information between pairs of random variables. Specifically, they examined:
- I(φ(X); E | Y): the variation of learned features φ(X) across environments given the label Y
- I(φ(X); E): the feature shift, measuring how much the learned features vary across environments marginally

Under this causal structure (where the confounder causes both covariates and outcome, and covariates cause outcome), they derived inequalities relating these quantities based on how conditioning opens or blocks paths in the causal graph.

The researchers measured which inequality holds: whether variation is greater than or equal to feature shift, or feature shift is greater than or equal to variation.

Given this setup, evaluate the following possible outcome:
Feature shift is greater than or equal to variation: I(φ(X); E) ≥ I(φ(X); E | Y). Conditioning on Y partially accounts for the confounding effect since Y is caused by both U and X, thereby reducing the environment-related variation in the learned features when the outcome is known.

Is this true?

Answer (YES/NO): NO